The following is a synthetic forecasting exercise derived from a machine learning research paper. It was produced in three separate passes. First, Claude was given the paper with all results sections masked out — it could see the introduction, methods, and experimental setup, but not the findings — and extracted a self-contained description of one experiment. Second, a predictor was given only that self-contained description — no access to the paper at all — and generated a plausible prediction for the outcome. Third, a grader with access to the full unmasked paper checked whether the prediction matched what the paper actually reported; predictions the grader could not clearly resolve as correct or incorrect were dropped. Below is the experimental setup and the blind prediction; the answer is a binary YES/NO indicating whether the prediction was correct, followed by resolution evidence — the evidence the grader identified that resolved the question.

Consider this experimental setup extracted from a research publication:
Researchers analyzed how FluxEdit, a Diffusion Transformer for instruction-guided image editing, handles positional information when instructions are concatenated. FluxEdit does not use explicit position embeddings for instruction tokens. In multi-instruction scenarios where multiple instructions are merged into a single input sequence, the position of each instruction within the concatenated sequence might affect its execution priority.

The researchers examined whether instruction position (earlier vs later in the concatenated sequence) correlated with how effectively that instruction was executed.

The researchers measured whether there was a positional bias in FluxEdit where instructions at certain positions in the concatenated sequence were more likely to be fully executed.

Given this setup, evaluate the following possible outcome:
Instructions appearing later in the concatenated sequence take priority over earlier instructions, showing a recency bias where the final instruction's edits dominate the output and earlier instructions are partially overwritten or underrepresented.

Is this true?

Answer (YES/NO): NO